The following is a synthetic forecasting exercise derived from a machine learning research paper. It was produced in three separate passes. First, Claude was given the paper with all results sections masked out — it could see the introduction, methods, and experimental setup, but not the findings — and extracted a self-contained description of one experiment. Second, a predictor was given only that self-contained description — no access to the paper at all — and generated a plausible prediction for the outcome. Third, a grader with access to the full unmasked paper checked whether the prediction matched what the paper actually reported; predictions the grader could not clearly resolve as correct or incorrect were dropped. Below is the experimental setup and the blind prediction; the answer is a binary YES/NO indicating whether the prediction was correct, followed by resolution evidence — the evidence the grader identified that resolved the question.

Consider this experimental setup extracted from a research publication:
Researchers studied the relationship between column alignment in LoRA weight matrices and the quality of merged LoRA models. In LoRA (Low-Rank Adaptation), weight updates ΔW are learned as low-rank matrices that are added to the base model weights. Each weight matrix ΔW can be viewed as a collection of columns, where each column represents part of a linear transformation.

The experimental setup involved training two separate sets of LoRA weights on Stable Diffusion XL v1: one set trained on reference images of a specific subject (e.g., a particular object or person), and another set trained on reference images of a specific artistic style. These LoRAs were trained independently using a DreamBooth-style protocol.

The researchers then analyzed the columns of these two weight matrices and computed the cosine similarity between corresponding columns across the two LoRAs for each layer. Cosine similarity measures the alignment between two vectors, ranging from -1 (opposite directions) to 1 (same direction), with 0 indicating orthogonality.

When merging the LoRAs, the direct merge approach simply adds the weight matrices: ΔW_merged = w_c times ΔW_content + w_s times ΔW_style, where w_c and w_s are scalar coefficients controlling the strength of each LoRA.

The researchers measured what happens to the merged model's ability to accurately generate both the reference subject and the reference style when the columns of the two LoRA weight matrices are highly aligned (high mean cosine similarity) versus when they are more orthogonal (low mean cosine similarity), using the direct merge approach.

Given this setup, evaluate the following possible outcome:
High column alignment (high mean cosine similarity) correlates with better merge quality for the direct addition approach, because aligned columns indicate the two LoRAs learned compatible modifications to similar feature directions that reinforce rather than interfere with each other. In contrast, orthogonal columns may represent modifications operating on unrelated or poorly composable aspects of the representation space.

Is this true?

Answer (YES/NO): NO